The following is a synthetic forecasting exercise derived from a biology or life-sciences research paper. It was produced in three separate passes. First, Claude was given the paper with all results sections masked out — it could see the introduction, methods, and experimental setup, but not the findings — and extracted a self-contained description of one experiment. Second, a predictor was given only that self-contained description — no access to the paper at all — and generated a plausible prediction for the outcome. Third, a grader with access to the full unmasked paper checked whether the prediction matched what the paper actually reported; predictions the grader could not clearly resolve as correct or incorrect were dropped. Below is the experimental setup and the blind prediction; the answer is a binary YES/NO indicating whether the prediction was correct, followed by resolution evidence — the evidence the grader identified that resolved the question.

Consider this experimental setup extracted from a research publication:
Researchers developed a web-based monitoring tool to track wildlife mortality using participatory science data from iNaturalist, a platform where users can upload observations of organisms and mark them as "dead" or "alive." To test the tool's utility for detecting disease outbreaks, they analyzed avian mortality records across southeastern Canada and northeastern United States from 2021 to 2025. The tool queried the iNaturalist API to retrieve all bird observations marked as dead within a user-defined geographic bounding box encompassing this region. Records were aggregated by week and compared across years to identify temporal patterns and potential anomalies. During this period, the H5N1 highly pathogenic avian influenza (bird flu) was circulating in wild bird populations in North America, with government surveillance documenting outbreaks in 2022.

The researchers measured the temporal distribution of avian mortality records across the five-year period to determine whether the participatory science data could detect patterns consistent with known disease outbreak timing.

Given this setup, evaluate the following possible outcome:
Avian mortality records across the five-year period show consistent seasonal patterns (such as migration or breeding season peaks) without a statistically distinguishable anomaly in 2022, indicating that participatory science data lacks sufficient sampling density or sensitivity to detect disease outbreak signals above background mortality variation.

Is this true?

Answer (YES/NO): NO